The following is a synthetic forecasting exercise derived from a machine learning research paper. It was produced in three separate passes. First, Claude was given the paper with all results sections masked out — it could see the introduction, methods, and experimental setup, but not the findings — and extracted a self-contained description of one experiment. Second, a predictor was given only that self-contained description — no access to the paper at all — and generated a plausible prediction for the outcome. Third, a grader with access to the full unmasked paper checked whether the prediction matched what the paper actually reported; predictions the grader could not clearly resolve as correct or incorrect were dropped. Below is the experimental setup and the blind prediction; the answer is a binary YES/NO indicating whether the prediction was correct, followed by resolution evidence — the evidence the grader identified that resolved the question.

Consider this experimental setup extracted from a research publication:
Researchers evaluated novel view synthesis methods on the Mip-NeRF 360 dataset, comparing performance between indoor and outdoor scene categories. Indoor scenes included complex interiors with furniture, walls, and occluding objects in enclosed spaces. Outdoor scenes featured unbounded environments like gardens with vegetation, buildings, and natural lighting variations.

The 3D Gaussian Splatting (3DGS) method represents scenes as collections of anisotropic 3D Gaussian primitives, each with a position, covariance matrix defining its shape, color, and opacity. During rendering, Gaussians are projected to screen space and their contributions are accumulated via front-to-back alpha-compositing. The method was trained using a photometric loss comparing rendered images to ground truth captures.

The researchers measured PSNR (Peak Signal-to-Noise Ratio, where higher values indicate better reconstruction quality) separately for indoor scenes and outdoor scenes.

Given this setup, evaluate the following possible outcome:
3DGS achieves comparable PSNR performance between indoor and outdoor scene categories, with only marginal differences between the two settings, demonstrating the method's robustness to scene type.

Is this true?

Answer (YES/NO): NO